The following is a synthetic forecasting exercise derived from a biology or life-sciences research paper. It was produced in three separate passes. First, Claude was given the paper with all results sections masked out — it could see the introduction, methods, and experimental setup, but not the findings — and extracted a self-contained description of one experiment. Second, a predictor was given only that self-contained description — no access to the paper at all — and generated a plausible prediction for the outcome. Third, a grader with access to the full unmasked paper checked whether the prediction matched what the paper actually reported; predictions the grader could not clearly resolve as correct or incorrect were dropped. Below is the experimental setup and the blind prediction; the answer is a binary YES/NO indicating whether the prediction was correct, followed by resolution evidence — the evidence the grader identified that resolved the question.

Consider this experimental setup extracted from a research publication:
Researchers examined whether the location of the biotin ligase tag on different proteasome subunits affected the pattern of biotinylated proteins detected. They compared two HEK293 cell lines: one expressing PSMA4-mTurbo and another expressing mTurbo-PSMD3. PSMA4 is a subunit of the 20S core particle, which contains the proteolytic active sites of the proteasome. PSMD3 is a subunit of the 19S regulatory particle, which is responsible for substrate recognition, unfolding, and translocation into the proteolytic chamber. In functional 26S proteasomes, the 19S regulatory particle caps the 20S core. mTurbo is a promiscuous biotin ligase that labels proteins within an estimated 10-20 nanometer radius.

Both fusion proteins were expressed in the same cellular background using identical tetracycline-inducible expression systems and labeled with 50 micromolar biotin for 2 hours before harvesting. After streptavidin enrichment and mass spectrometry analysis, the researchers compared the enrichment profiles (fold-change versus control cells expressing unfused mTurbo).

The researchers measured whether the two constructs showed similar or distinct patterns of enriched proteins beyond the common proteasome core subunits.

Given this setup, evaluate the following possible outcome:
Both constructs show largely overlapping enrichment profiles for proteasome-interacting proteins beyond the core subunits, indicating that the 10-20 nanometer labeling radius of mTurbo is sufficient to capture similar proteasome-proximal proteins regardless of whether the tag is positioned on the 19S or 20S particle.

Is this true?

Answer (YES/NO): NO